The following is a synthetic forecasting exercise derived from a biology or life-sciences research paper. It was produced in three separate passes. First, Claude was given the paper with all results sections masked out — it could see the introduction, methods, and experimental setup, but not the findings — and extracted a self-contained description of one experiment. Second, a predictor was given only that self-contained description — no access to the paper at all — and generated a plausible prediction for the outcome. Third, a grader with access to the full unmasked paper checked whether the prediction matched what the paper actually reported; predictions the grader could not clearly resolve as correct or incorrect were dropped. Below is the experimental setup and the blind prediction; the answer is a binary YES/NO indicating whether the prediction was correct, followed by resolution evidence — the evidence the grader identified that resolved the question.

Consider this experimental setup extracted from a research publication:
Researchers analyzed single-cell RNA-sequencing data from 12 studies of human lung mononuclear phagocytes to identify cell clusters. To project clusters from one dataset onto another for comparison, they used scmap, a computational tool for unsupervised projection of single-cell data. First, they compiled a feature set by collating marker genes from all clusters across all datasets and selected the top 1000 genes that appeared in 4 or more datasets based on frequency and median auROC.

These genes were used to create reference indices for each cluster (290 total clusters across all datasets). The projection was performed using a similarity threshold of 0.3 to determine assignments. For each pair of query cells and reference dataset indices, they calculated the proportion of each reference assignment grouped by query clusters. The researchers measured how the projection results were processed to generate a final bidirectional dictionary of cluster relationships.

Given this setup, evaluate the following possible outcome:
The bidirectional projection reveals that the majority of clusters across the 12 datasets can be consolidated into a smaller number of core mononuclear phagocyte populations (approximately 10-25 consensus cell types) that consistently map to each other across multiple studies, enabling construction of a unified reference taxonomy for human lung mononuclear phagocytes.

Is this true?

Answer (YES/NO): YES